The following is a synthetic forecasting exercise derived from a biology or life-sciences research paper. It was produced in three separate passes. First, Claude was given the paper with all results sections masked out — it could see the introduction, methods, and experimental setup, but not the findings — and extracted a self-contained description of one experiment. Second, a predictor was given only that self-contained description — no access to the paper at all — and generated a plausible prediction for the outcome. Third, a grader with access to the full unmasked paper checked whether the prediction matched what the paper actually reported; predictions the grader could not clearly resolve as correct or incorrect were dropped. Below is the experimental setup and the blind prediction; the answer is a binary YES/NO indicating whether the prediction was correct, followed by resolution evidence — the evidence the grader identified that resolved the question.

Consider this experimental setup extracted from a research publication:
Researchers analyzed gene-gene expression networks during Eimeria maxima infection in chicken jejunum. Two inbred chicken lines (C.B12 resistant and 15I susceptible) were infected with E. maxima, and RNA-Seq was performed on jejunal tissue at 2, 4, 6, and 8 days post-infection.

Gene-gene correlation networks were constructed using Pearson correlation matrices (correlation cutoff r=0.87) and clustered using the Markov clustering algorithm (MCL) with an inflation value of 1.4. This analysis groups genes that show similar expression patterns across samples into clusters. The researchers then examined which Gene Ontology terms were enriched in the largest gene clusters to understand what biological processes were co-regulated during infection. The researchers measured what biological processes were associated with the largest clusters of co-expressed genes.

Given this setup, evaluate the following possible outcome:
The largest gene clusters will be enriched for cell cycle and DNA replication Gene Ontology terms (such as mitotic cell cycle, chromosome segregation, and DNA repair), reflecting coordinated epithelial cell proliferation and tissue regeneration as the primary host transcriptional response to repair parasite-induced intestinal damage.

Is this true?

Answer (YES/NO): NO